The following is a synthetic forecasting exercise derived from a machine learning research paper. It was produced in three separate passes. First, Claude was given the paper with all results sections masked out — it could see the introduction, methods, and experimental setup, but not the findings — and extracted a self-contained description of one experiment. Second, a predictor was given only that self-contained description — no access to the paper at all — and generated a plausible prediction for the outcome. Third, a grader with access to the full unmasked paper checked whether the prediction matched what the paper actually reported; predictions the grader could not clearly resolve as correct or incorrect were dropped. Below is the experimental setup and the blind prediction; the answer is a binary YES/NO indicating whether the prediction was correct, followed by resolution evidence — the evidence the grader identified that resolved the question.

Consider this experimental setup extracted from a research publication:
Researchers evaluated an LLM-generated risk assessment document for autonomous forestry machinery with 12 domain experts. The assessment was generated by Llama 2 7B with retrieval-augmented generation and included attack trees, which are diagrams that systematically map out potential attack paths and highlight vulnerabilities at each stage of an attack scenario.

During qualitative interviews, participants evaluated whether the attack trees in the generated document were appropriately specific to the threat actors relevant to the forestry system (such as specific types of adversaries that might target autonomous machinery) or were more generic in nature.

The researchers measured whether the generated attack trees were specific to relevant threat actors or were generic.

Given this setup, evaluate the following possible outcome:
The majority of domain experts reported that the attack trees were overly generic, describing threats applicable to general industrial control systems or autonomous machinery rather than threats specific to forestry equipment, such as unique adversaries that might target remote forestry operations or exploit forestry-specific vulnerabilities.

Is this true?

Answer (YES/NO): NO